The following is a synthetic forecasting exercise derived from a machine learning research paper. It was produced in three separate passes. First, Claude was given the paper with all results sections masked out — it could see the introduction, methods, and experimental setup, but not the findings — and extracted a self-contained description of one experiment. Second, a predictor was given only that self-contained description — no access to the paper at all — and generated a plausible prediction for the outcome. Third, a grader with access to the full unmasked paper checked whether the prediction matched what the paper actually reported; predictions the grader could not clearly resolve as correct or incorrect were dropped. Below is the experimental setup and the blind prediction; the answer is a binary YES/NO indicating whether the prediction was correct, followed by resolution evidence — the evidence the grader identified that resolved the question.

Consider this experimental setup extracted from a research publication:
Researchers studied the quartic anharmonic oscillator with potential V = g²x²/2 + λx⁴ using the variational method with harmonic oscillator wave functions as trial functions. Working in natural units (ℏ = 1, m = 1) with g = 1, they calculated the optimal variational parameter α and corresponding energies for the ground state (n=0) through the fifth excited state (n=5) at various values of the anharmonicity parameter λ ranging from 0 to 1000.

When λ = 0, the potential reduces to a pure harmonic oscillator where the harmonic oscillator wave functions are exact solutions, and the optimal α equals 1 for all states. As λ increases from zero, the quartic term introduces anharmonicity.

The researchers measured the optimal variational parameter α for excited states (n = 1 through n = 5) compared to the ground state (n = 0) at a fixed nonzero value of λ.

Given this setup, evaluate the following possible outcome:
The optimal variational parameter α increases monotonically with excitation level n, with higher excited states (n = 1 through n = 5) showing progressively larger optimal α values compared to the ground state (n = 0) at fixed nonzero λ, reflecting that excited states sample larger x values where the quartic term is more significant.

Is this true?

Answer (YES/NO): NO